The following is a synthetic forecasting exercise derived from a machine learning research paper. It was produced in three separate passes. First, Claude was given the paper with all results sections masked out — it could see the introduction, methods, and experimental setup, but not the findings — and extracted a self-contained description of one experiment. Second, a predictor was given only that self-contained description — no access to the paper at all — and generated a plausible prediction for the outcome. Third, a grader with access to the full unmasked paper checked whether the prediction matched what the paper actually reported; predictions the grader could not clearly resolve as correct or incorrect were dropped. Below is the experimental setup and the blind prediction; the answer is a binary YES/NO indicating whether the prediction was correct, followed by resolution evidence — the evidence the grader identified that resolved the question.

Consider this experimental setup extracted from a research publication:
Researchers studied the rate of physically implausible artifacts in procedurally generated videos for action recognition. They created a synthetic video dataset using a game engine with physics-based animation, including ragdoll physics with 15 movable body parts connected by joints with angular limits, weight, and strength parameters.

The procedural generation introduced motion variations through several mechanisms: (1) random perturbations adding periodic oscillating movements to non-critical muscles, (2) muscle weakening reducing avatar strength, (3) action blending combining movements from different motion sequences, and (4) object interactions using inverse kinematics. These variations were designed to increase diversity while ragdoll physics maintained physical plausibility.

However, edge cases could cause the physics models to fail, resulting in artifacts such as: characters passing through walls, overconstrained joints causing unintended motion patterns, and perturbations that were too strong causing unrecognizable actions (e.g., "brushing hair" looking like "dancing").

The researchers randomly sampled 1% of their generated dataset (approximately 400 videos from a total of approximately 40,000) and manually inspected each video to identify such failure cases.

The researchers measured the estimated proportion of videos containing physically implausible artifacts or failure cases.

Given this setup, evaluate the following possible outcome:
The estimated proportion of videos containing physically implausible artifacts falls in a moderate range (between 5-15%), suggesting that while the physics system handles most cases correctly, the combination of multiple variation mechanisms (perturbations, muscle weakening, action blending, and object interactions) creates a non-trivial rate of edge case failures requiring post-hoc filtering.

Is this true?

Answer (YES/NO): NO